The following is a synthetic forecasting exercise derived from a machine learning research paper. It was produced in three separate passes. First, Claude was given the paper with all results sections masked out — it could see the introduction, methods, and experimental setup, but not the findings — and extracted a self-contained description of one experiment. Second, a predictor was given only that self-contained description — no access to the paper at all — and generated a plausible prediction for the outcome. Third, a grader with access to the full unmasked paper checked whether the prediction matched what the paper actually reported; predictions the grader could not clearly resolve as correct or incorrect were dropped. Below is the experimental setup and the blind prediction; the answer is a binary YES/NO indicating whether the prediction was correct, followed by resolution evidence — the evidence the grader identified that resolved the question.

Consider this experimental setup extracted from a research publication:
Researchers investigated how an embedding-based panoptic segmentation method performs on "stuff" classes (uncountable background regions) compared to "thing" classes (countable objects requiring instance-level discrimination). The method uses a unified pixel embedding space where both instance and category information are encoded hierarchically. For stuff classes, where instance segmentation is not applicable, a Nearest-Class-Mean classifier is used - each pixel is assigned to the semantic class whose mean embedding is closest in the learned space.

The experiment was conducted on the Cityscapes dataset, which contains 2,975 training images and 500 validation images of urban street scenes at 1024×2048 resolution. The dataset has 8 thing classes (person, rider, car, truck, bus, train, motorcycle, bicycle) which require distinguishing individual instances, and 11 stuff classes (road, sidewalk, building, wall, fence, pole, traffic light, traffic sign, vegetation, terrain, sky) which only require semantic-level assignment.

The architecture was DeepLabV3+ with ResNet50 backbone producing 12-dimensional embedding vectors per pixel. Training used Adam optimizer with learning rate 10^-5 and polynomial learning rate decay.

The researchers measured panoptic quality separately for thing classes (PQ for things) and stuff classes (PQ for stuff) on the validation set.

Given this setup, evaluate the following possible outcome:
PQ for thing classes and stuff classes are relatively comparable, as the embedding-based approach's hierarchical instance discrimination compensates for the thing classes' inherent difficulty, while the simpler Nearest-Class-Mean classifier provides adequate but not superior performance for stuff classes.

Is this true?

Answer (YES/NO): NO